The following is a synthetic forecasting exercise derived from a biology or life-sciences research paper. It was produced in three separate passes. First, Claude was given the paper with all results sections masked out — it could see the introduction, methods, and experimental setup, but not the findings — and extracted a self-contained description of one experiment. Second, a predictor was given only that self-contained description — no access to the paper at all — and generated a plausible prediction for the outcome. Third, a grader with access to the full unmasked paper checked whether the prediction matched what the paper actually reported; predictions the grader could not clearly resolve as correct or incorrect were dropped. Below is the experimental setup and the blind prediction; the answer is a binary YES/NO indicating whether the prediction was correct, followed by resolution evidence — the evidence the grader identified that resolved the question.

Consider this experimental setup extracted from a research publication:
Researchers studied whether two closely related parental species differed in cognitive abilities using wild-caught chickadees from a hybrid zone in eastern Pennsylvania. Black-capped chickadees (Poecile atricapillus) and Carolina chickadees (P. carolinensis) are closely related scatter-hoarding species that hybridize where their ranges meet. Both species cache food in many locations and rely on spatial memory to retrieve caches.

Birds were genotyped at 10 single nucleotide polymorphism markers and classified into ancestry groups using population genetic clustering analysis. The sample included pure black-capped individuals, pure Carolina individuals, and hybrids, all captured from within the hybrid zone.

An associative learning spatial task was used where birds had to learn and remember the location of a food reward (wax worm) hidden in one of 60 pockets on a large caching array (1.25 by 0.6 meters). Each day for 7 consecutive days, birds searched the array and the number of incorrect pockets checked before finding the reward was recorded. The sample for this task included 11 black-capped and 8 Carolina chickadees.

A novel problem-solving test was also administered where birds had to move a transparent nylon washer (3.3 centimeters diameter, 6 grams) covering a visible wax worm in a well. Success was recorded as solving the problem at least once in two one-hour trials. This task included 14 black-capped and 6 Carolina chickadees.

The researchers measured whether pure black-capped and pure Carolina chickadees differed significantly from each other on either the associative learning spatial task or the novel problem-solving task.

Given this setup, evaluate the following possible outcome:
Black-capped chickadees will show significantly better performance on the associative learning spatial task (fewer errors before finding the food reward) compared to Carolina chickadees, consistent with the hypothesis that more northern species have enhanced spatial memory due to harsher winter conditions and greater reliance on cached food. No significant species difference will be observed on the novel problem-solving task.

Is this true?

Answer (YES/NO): NO